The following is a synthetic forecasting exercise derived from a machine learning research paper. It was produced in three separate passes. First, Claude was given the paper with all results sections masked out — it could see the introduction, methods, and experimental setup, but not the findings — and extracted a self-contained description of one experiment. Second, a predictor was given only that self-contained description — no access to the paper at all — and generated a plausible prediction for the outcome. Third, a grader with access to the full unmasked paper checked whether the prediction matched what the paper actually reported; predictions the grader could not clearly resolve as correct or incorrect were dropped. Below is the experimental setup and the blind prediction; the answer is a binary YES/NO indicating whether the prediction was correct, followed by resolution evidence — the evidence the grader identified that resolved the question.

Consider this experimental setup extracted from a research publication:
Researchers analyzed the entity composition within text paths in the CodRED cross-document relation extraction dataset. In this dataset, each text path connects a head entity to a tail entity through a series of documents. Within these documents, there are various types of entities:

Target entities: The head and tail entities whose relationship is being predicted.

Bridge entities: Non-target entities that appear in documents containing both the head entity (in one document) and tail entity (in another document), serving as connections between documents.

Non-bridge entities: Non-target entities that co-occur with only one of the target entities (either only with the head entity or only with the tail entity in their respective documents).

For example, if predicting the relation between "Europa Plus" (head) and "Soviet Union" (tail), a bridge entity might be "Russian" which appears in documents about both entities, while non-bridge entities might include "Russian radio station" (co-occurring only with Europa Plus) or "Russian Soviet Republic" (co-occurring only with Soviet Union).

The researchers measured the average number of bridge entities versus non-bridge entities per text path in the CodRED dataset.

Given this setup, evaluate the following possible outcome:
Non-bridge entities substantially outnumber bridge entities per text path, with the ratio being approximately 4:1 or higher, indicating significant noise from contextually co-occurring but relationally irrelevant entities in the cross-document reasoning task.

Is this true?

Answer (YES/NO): NO